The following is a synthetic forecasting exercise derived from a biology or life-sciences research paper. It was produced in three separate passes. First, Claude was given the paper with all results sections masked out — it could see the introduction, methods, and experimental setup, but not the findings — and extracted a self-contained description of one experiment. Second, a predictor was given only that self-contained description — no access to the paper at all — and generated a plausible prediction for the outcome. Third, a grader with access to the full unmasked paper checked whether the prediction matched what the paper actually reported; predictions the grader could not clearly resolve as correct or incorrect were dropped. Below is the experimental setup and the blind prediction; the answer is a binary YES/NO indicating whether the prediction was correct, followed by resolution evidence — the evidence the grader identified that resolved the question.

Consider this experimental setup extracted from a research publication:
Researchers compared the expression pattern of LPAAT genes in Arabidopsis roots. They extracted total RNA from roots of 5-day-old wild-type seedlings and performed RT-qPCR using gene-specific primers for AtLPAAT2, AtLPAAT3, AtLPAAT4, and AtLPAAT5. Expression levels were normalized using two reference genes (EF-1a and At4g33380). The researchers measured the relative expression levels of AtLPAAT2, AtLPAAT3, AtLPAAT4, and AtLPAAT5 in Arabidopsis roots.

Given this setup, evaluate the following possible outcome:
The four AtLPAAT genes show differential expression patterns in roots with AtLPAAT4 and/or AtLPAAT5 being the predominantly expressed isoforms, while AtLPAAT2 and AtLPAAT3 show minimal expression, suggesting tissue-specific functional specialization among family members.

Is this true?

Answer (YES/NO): NO